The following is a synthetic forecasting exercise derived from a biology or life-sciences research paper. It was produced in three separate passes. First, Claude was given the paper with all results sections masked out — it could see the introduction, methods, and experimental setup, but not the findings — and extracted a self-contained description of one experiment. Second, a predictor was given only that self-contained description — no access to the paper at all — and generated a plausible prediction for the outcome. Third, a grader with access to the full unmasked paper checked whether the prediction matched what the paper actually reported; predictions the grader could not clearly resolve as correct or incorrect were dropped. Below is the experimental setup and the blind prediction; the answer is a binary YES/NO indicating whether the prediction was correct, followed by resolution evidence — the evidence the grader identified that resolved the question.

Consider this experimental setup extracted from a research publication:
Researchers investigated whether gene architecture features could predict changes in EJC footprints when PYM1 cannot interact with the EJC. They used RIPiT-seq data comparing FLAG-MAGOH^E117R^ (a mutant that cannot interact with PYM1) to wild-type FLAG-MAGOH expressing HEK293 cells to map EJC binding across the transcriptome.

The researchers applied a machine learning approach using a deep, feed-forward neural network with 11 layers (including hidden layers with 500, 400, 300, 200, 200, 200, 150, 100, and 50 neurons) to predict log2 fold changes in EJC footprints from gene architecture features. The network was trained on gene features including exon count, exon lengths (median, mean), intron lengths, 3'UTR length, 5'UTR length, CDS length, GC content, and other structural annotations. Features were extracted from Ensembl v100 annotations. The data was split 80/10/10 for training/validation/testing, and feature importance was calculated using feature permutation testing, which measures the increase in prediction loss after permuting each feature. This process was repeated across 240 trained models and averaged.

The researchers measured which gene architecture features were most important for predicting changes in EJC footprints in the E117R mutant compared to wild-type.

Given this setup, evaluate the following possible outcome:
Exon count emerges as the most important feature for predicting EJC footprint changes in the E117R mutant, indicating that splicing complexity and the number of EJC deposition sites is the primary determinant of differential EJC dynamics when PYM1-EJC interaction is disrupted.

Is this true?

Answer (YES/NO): NO